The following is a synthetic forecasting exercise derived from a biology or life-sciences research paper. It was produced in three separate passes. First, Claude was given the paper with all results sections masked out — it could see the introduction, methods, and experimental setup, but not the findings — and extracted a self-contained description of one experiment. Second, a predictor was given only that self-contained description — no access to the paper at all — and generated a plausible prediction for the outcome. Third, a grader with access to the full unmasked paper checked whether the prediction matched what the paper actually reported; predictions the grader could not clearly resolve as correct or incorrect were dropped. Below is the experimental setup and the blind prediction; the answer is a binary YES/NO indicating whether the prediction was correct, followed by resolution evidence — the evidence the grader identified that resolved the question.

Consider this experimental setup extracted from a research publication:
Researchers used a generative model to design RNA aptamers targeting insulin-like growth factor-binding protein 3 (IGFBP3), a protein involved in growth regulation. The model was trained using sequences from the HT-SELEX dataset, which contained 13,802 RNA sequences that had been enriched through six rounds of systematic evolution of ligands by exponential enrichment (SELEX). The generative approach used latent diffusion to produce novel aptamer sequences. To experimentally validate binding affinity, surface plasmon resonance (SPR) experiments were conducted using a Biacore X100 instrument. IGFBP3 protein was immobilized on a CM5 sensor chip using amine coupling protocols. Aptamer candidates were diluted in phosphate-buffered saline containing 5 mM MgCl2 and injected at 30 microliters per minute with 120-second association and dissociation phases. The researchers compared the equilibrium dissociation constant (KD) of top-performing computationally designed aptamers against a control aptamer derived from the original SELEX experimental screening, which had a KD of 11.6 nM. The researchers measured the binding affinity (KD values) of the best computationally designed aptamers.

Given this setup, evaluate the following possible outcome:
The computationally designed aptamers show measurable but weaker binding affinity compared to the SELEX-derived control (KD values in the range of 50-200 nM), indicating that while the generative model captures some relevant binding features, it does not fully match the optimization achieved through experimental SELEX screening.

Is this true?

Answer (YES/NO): NO